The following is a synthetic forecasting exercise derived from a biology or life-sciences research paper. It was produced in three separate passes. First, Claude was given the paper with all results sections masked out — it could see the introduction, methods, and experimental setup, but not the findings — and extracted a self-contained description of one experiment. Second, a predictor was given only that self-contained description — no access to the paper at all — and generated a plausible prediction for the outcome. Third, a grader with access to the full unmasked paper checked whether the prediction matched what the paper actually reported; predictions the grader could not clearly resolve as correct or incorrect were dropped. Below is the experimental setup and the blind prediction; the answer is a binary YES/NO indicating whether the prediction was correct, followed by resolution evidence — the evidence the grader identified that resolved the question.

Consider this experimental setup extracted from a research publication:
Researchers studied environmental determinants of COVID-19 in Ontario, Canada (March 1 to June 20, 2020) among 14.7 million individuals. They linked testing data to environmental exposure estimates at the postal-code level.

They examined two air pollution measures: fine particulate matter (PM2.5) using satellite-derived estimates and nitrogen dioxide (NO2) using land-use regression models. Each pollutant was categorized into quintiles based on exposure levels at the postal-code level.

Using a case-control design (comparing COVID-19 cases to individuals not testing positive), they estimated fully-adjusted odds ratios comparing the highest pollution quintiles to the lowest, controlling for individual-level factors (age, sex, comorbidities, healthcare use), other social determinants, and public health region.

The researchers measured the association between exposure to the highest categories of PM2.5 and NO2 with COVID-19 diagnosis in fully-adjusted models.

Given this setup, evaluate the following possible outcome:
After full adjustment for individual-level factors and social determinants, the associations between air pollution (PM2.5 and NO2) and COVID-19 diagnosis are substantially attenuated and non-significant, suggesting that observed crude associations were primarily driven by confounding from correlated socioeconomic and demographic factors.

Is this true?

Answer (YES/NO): NO